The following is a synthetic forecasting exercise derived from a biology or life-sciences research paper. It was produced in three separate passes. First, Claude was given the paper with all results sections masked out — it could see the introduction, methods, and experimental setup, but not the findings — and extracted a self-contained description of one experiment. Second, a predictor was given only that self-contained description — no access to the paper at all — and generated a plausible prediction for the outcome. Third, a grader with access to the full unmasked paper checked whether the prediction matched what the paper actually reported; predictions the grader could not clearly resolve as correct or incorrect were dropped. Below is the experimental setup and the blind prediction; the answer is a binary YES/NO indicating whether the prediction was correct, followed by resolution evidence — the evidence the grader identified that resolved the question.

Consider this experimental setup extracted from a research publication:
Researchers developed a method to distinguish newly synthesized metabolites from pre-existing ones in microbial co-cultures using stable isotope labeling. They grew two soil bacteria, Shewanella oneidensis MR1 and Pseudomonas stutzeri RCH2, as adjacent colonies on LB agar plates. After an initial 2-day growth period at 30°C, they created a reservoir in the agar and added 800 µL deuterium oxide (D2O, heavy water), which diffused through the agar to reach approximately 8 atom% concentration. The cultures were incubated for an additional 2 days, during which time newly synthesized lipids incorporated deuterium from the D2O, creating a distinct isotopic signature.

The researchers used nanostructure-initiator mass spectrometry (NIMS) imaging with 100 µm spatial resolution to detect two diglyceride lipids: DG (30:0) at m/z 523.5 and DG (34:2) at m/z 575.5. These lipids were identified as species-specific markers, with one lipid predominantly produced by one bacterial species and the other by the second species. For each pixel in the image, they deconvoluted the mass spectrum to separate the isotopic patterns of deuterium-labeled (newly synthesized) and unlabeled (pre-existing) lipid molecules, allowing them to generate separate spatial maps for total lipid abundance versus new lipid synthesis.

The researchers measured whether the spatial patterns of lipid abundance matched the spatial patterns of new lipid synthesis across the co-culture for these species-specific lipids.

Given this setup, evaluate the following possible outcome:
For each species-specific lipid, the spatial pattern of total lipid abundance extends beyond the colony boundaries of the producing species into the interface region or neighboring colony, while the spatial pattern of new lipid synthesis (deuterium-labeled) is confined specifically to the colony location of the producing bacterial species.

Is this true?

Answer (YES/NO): NO